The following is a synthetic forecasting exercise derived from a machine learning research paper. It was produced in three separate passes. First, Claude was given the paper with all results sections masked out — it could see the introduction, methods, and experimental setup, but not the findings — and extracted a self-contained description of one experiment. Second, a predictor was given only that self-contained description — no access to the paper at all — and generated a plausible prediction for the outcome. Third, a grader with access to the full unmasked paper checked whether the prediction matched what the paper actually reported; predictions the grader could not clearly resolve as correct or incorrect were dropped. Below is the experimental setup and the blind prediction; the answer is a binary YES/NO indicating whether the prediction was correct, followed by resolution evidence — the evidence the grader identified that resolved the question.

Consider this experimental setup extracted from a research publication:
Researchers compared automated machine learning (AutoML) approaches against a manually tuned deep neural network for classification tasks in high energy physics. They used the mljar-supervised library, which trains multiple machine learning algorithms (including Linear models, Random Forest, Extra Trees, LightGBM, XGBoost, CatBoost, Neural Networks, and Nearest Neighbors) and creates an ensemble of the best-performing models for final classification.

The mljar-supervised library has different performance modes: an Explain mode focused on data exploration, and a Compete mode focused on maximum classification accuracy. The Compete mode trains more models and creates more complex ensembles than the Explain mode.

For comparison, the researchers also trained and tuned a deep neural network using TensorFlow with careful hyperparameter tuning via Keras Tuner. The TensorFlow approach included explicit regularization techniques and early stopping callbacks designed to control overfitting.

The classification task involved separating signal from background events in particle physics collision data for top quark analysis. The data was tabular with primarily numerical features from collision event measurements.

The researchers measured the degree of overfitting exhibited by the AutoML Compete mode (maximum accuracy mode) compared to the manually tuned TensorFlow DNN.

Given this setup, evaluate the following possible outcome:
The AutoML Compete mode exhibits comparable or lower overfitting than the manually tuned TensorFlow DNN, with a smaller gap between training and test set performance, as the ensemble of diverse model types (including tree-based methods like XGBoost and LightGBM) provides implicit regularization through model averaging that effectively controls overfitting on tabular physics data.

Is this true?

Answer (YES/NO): NO